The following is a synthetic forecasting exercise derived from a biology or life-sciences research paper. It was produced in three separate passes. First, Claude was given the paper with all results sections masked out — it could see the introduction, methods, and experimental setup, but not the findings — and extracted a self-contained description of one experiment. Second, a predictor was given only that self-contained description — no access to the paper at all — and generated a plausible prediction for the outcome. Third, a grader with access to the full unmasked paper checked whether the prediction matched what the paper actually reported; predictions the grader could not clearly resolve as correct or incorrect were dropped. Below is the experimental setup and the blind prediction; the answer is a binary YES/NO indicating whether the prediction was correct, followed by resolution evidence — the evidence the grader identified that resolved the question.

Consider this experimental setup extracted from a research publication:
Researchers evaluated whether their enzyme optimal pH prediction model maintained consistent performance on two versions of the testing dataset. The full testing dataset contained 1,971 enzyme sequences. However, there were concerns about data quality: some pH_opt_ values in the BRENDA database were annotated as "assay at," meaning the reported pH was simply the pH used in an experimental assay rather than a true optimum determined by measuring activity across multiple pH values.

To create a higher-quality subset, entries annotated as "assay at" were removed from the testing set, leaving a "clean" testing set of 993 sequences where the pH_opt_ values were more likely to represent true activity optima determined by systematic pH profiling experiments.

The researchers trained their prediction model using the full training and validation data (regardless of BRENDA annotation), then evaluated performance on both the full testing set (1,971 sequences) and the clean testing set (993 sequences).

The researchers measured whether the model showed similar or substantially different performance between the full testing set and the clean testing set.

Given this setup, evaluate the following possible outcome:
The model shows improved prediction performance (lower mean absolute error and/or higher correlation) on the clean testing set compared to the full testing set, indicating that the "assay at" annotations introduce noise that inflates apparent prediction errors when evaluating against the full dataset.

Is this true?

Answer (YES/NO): NO